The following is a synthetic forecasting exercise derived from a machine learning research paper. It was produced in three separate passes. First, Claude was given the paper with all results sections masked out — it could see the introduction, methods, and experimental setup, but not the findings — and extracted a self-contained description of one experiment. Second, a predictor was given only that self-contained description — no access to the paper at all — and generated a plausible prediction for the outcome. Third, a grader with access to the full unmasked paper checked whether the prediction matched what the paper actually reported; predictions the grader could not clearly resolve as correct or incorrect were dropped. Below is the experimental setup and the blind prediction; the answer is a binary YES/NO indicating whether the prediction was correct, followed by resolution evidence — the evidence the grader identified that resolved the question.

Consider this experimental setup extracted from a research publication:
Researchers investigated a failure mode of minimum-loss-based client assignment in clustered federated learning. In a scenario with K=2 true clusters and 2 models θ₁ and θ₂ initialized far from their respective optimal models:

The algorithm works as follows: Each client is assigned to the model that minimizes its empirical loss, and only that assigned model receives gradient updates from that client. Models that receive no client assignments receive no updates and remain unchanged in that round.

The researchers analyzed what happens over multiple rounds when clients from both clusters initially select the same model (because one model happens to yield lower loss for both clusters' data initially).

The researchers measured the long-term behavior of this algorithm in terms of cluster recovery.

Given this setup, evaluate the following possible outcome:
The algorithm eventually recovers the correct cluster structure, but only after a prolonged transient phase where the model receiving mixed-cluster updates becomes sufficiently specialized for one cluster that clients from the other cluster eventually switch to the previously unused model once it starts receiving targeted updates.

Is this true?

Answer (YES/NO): NO